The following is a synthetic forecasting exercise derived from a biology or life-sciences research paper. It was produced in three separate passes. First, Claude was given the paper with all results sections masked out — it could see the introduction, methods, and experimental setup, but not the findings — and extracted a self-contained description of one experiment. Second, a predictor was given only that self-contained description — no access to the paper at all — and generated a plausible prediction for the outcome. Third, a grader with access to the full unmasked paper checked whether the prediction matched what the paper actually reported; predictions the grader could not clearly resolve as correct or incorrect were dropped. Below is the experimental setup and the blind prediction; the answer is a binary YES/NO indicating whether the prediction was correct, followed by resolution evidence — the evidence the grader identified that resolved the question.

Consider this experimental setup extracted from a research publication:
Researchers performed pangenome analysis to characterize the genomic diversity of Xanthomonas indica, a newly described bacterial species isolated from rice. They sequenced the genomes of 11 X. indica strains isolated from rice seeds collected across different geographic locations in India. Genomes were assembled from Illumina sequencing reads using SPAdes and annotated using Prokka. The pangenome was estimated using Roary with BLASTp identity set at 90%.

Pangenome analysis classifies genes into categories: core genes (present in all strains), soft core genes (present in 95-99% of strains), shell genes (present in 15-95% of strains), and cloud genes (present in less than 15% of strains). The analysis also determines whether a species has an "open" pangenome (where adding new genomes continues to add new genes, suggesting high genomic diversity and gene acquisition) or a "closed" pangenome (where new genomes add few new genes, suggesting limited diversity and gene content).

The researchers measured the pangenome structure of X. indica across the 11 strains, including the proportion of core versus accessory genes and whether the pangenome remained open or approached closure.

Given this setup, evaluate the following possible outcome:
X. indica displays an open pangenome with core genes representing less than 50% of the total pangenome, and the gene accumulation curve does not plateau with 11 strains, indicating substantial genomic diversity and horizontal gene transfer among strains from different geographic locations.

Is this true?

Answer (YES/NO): NO